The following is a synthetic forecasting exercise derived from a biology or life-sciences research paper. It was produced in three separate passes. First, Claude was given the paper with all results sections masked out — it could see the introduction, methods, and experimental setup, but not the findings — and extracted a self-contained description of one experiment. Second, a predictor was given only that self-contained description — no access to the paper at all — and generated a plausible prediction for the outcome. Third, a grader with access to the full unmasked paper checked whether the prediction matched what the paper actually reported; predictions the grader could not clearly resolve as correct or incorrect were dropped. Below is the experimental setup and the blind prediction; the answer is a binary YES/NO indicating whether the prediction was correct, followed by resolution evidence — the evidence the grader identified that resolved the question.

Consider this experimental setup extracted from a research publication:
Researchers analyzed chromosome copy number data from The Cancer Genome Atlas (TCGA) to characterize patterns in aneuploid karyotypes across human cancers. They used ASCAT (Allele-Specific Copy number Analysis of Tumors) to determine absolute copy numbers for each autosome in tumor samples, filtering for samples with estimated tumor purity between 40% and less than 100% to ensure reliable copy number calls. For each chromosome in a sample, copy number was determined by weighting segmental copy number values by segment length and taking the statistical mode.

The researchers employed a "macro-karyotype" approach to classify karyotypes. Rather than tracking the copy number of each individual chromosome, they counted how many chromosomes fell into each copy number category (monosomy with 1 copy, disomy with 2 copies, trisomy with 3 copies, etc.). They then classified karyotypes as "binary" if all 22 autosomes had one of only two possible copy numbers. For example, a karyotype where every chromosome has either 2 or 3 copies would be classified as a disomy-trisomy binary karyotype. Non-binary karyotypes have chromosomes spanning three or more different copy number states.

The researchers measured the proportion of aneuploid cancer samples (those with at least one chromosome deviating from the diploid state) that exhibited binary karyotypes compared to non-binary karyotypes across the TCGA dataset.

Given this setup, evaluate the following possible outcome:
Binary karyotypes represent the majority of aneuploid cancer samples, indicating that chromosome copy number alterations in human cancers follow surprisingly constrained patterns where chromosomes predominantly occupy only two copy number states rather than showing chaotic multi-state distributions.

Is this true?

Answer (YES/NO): YES